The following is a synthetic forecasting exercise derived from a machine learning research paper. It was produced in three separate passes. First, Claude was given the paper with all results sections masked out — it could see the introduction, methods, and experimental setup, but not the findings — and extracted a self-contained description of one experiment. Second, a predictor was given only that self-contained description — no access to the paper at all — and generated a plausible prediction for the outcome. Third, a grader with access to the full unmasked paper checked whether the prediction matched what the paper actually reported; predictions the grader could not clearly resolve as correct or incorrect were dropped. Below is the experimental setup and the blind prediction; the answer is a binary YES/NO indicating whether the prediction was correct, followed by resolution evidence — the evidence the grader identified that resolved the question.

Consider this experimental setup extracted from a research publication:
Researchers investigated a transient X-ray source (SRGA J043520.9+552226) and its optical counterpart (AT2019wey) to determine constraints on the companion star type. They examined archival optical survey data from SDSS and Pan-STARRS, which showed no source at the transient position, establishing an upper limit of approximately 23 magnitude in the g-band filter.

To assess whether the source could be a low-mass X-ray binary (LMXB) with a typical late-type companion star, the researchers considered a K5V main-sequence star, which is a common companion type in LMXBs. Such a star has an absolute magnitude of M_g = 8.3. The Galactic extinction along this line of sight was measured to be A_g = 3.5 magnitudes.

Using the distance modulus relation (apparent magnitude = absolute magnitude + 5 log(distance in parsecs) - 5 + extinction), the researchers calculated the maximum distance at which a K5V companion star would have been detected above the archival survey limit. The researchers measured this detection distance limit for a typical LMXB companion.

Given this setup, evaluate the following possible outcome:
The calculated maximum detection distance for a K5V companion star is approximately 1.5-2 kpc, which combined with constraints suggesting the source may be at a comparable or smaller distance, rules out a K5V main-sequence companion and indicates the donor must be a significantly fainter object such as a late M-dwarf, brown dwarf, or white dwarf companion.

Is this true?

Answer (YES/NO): NO